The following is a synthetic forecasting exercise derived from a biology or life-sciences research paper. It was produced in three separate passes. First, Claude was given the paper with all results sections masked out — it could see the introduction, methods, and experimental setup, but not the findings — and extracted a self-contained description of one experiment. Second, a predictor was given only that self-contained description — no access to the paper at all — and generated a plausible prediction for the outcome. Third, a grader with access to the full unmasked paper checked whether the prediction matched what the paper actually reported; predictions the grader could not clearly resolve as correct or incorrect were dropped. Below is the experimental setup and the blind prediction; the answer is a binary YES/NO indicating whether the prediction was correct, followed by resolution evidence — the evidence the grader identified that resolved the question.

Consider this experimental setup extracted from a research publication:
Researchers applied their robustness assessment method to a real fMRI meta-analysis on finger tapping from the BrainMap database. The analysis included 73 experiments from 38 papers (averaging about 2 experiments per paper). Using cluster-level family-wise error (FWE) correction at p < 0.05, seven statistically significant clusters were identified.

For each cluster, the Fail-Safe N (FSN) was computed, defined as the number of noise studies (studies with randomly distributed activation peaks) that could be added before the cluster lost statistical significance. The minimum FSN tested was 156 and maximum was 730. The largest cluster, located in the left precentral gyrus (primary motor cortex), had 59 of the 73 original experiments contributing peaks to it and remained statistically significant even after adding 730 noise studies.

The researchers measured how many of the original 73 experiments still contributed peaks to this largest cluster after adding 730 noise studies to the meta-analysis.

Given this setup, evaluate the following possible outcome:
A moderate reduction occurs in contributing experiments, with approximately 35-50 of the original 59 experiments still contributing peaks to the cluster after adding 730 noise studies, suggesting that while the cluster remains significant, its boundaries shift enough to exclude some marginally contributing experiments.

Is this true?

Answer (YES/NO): NO